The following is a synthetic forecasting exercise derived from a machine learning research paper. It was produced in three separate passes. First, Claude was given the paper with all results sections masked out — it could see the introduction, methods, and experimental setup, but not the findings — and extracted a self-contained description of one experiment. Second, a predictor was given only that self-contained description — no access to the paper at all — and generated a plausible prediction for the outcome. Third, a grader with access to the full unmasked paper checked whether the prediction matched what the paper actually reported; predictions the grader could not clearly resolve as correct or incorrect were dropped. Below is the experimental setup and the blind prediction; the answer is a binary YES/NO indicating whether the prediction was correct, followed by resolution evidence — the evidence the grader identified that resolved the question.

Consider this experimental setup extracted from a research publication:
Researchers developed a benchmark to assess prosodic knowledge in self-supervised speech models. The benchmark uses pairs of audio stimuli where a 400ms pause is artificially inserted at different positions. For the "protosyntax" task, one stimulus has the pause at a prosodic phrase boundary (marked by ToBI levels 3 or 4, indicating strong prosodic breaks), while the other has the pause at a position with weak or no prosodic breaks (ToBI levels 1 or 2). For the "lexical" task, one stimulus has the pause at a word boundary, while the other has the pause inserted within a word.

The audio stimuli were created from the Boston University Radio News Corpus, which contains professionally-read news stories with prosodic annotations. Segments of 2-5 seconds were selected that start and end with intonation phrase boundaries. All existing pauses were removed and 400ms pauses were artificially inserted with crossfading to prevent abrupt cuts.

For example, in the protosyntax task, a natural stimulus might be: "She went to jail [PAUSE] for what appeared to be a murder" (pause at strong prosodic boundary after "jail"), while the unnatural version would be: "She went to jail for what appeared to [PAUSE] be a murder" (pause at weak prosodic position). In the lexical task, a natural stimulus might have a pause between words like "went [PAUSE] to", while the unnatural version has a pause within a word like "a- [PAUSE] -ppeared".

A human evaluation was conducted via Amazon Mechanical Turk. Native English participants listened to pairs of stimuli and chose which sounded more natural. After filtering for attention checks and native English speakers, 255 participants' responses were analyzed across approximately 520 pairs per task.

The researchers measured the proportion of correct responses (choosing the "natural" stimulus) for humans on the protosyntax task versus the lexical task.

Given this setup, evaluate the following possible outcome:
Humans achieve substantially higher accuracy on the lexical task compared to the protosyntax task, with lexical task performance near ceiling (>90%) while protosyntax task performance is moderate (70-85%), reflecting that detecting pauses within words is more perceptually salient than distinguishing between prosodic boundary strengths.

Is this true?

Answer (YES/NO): NO